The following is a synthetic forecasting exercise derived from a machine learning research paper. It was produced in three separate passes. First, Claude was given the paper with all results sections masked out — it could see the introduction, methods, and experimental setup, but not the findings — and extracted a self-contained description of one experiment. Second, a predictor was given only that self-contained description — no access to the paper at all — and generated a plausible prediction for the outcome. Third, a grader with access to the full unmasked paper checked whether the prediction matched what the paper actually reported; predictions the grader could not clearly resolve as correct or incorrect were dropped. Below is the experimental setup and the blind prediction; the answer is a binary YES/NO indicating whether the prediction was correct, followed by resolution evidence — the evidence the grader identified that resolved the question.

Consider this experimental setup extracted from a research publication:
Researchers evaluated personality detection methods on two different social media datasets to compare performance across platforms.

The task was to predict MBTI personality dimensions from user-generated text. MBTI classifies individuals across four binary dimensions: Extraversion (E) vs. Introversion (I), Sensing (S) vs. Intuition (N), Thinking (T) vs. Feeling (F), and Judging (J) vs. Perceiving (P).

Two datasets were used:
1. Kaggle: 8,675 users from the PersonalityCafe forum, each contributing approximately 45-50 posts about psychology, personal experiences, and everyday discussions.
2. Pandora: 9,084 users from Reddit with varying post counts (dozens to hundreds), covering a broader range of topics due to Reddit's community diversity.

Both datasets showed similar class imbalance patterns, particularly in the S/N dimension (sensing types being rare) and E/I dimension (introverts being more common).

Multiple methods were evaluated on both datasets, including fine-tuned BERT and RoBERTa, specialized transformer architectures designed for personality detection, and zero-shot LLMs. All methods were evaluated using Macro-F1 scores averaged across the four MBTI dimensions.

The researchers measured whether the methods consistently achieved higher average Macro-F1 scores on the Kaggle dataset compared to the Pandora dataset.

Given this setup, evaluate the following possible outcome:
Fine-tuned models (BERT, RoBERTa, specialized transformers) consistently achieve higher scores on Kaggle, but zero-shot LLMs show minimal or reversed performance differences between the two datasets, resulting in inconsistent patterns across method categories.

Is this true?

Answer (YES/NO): NO